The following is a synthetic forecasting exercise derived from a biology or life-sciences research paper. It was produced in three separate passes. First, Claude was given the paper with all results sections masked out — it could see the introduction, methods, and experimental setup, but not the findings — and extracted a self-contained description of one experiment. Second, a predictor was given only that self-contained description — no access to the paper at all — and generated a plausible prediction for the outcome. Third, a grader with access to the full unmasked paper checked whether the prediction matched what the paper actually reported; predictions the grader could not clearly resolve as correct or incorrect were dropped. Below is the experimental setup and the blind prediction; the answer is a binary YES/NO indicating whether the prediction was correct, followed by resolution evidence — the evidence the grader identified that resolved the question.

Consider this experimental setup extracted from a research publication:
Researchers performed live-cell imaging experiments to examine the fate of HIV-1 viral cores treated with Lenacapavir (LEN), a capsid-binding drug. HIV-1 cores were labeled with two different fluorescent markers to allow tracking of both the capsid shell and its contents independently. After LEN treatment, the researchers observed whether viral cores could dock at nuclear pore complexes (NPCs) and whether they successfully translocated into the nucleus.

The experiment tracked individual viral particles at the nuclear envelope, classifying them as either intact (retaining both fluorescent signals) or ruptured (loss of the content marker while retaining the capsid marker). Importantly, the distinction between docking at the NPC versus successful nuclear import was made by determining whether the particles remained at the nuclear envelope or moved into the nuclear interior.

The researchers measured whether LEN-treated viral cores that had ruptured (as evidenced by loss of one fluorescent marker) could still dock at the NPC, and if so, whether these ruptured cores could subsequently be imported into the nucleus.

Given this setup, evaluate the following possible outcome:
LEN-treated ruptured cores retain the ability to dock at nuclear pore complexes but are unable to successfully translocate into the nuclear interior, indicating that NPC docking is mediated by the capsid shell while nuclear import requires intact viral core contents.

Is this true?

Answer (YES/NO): YES